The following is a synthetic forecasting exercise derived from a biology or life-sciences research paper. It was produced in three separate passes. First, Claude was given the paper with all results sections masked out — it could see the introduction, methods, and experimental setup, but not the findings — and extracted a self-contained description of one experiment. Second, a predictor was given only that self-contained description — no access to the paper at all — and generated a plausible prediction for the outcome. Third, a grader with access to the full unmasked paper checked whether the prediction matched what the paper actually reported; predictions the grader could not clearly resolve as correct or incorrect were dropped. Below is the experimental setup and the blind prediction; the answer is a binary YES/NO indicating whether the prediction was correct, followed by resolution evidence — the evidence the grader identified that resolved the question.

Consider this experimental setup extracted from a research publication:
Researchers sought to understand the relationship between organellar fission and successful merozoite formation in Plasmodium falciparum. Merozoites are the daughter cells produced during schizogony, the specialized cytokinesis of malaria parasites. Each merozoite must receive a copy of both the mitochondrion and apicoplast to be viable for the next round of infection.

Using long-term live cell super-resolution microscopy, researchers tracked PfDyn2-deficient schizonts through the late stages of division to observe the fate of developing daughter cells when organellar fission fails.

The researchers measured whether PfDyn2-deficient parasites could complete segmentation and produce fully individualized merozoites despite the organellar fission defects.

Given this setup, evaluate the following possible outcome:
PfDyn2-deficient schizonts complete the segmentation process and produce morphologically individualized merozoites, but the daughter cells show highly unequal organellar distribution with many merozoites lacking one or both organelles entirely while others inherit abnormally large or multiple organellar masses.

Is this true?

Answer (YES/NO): NO